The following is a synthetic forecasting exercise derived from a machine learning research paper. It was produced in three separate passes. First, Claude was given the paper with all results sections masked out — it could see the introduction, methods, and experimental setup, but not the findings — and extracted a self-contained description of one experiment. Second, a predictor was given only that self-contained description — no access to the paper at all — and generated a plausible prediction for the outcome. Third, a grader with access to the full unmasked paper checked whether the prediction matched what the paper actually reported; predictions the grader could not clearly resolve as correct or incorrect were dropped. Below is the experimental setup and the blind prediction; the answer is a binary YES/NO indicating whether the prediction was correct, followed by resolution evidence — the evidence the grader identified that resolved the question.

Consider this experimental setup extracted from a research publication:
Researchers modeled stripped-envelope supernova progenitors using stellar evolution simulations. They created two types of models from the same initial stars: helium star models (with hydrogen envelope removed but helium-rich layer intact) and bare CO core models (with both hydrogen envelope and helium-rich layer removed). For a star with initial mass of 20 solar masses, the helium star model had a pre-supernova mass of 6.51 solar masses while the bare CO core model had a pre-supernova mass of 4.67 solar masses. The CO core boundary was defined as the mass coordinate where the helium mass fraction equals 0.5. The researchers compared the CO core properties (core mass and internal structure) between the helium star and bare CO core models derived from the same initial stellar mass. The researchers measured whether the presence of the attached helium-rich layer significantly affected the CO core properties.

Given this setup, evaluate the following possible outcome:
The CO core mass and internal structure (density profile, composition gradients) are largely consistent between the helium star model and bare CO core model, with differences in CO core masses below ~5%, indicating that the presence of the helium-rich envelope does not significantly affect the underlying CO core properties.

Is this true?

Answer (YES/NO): YES